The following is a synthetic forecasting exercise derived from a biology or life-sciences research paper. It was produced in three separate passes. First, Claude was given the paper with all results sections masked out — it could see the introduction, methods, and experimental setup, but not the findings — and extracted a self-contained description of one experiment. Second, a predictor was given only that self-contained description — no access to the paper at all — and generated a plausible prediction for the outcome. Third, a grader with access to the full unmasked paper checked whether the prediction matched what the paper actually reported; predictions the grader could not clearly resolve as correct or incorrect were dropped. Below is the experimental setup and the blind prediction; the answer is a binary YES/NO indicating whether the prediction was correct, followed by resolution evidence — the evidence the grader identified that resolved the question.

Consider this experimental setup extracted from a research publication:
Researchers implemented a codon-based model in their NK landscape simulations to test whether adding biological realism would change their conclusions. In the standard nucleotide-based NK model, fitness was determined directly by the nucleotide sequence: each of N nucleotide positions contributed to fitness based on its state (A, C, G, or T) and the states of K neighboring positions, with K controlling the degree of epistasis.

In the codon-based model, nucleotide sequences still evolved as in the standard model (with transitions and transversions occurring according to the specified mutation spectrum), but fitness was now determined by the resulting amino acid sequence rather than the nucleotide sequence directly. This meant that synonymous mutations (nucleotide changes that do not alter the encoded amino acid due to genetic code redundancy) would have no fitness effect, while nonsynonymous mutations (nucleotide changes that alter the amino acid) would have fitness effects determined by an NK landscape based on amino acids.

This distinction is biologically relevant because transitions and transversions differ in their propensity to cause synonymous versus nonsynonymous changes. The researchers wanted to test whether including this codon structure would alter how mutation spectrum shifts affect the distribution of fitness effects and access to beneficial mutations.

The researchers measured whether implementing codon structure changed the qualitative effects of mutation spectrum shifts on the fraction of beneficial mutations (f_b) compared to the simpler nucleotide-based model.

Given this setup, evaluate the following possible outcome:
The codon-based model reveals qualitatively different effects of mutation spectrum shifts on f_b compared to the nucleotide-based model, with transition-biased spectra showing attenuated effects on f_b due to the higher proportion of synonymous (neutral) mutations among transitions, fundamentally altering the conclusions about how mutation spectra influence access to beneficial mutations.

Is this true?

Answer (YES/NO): NO